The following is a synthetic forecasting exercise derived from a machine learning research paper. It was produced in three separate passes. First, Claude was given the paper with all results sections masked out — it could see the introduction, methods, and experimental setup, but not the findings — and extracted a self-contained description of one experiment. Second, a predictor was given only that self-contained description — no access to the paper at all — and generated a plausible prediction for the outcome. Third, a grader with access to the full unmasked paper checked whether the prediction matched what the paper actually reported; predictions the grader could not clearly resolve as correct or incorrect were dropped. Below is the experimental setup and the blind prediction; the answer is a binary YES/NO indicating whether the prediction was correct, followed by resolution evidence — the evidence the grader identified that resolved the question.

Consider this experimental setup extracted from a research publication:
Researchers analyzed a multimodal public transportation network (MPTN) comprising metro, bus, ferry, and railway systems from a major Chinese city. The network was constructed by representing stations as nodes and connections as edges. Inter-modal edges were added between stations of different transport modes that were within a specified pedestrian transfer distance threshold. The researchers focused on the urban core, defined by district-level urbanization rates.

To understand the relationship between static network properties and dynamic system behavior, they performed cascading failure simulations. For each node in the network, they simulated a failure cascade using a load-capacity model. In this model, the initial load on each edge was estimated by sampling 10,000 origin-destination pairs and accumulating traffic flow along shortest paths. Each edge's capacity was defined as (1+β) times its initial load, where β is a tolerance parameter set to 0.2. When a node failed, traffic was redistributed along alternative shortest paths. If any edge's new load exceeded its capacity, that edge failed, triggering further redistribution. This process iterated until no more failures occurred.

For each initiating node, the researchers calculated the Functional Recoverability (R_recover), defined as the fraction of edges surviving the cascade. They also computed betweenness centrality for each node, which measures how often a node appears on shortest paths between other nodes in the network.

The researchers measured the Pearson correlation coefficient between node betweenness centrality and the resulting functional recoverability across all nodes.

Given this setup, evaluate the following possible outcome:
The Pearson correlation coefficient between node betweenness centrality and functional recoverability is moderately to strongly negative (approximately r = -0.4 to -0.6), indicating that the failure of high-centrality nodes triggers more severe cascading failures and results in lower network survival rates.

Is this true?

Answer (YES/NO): NO